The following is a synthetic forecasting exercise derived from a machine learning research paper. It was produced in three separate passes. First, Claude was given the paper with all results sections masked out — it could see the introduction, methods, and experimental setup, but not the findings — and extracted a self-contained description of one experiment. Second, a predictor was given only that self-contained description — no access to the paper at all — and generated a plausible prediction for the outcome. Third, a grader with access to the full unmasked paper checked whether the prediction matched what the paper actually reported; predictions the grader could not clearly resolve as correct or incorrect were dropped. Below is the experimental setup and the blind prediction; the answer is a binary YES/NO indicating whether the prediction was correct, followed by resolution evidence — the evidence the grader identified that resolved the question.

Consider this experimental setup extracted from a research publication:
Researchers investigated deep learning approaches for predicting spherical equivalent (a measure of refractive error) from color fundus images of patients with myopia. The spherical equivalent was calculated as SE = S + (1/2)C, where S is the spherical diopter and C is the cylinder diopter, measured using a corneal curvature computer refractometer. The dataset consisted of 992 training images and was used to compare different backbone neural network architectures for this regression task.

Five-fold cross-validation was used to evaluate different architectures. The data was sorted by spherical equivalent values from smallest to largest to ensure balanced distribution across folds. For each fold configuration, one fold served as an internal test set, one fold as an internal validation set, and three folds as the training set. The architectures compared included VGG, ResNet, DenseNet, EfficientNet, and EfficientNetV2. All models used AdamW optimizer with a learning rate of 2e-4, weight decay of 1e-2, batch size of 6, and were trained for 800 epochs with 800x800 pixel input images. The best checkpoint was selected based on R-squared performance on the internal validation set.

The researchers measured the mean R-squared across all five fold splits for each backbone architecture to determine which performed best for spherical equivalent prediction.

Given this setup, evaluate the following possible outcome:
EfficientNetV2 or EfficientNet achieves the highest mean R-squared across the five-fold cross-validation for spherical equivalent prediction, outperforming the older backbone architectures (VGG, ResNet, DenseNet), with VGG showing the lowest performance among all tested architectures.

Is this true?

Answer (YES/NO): YES